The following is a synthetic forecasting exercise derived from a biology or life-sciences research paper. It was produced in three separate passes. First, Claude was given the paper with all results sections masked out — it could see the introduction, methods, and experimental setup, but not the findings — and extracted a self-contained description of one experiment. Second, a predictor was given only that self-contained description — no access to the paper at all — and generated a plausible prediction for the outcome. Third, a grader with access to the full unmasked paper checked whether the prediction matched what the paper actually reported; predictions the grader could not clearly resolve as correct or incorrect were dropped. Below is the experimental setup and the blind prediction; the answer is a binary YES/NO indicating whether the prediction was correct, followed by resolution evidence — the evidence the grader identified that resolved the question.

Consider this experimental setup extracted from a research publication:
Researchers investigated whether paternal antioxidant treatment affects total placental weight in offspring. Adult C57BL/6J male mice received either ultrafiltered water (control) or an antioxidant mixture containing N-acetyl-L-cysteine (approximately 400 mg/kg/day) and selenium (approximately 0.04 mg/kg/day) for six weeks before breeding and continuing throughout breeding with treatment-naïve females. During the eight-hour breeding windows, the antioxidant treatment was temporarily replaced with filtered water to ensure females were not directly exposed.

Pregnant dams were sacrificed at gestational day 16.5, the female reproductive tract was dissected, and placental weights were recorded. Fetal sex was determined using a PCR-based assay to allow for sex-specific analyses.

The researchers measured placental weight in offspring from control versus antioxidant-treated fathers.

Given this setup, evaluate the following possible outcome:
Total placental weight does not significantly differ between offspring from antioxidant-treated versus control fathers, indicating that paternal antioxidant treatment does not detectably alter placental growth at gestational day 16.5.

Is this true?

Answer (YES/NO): YES